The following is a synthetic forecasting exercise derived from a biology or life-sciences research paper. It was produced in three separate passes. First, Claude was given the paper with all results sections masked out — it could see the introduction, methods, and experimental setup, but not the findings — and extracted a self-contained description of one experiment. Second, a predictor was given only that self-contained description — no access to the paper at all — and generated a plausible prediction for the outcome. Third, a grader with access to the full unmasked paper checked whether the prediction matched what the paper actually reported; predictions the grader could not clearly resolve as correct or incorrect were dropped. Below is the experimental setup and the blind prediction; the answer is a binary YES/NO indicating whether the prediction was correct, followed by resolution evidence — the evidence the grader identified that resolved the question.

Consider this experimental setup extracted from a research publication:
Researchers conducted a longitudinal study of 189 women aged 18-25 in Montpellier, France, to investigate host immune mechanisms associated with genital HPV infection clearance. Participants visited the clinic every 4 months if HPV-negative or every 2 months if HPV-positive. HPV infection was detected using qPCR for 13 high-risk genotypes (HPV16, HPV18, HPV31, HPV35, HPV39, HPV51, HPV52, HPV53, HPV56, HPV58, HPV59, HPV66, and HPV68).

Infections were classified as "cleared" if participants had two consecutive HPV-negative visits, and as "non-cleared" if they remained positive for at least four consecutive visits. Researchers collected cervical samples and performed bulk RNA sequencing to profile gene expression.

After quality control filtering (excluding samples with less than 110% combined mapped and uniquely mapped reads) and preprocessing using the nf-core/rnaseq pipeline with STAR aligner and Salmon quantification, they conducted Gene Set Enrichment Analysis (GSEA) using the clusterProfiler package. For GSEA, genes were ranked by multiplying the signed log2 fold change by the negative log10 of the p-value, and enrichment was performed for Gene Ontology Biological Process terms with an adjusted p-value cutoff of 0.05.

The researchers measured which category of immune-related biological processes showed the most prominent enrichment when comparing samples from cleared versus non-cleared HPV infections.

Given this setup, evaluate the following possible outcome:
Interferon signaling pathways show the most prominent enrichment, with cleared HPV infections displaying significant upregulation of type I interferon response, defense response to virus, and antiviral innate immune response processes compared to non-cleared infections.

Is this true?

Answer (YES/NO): NO